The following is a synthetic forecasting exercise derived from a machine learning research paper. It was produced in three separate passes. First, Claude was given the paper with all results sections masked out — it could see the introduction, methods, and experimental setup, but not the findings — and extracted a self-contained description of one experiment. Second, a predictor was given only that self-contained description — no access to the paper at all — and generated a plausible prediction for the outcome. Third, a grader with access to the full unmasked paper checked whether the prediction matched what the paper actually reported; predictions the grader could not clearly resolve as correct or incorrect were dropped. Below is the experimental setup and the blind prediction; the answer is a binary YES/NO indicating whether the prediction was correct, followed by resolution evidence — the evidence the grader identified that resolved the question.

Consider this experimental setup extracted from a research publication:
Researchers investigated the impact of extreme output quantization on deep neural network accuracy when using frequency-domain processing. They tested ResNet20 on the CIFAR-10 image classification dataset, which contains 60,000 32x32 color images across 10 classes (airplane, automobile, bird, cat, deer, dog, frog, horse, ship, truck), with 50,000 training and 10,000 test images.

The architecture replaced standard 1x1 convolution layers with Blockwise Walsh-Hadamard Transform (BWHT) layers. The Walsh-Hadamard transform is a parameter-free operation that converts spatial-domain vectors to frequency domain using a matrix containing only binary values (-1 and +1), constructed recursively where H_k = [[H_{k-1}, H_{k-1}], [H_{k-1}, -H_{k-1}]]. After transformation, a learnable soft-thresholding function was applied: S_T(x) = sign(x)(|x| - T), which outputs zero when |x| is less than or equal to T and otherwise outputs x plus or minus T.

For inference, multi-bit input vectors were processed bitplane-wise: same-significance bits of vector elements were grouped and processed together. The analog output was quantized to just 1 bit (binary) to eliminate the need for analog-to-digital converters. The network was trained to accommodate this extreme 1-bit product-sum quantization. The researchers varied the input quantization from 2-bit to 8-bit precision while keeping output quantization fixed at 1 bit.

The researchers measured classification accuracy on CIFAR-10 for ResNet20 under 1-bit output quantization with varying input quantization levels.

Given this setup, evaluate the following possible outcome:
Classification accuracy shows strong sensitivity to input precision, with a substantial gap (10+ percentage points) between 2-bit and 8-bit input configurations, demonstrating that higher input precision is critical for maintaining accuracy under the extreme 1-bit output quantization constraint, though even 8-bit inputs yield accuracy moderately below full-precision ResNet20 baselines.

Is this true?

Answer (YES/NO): NO